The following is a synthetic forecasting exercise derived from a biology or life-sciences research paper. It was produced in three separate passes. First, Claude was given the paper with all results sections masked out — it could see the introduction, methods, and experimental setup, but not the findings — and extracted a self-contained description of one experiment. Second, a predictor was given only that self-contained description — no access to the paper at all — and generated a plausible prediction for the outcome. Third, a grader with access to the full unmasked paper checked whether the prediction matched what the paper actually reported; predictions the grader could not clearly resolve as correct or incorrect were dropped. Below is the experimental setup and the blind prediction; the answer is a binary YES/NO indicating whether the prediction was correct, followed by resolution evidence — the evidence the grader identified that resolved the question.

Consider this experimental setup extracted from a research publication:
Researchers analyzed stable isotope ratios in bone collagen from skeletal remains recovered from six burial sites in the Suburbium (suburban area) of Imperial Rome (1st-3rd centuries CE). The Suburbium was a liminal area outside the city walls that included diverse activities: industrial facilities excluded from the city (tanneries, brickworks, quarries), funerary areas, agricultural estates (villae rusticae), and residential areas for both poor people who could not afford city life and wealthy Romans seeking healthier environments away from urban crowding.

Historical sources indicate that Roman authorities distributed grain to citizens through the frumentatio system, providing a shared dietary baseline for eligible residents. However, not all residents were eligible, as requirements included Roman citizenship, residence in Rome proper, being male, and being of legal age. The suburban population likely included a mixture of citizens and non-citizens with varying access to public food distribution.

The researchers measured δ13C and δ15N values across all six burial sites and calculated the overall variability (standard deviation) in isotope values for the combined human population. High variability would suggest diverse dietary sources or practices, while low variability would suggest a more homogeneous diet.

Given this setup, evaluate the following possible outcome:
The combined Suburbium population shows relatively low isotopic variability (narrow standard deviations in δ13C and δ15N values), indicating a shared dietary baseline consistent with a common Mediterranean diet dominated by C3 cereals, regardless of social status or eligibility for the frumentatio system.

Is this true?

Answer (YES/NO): NO